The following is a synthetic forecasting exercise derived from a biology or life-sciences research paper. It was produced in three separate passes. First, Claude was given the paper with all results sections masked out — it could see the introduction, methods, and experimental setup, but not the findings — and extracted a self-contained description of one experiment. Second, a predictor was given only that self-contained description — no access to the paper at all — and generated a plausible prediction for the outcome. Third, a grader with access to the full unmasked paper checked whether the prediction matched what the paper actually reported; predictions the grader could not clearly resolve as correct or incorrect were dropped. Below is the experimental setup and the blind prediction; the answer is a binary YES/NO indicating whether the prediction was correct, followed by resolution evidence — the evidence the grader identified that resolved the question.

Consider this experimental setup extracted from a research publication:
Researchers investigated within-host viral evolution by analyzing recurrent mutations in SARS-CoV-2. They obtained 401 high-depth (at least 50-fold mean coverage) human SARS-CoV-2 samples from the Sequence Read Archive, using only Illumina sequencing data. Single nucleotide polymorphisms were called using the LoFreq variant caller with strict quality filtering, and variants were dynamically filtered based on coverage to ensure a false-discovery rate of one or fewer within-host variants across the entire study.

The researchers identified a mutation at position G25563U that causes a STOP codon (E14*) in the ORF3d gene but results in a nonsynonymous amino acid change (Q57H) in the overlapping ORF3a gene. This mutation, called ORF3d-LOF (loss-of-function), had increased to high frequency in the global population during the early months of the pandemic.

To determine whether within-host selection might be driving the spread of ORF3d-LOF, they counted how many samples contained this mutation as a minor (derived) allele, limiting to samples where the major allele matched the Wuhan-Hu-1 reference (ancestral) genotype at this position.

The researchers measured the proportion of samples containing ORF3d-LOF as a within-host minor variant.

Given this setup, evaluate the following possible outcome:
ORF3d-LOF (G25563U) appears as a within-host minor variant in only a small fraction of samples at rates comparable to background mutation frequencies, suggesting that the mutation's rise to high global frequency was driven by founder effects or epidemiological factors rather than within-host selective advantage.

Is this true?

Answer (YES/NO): YES